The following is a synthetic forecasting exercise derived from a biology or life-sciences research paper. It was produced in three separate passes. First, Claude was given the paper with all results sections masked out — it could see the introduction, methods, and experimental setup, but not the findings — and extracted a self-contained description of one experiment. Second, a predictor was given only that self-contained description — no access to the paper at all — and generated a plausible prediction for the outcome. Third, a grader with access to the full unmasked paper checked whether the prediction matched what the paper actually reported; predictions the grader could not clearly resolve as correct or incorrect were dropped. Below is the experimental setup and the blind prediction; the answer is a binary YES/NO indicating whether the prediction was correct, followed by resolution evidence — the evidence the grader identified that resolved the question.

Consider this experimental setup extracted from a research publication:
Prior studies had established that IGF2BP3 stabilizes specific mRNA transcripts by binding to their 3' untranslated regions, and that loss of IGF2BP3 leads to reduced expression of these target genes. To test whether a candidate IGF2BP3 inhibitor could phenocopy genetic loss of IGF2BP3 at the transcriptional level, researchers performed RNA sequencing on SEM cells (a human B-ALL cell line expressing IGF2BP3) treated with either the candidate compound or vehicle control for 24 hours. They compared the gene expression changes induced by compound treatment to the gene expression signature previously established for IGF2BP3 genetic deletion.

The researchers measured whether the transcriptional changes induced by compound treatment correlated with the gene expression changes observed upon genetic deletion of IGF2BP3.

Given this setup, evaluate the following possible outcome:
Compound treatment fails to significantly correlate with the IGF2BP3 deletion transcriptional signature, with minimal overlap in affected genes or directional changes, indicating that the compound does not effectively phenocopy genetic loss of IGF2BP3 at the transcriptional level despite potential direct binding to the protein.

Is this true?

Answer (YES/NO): NO